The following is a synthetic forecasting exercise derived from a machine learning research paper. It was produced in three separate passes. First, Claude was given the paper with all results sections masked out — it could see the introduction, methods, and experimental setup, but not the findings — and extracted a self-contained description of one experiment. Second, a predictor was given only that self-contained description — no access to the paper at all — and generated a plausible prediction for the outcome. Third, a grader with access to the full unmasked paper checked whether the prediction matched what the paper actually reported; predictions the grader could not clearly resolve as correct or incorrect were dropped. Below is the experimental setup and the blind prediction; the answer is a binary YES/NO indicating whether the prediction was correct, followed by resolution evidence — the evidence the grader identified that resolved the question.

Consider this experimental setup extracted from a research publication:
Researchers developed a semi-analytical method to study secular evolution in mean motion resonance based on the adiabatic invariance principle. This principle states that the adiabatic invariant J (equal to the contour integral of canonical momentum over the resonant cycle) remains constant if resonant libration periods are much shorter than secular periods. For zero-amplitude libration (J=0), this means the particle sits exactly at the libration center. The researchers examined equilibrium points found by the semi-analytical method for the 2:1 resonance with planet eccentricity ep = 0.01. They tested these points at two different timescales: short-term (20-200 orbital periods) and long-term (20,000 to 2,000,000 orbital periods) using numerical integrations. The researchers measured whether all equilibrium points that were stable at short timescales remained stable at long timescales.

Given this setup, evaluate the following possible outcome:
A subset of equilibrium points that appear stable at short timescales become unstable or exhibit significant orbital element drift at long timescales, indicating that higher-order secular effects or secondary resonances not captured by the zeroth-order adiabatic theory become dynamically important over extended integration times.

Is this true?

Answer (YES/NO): YES